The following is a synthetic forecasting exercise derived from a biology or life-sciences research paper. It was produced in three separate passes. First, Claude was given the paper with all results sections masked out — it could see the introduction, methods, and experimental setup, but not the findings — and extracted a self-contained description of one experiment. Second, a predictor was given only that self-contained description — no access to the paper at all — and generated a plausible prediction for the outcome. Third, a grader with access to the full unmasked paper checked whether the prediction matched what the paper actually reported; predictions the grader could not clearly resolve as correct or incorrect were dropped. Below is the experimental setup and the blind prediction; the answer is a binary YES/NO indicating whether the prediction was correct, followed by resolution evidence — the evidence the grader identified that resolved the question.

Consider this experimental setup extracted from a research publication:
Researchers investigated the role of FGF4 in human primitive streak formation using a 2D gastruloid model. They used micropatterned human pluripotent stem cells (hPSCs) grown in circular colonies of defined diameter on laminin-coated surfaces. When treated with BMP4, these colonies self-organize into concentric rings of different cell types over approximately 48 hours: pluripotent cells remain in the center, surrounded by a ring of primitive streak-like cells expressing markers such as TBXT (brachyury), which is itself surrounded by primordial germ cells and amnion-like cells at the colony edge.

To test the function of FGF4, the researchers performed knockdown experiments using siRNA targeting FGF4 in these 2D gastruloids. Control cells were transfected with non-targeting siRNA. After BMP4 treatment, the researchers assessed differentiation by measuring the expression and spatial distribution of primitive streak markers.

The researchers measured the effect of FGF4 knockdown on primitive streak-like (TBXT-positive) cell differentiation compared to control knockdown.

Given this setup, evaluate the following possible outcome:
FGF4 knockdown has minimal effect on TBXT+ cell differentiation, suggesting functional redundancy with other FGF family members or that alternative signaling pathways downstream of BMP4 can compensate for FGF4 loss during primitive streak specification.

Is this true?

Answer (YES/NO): NO